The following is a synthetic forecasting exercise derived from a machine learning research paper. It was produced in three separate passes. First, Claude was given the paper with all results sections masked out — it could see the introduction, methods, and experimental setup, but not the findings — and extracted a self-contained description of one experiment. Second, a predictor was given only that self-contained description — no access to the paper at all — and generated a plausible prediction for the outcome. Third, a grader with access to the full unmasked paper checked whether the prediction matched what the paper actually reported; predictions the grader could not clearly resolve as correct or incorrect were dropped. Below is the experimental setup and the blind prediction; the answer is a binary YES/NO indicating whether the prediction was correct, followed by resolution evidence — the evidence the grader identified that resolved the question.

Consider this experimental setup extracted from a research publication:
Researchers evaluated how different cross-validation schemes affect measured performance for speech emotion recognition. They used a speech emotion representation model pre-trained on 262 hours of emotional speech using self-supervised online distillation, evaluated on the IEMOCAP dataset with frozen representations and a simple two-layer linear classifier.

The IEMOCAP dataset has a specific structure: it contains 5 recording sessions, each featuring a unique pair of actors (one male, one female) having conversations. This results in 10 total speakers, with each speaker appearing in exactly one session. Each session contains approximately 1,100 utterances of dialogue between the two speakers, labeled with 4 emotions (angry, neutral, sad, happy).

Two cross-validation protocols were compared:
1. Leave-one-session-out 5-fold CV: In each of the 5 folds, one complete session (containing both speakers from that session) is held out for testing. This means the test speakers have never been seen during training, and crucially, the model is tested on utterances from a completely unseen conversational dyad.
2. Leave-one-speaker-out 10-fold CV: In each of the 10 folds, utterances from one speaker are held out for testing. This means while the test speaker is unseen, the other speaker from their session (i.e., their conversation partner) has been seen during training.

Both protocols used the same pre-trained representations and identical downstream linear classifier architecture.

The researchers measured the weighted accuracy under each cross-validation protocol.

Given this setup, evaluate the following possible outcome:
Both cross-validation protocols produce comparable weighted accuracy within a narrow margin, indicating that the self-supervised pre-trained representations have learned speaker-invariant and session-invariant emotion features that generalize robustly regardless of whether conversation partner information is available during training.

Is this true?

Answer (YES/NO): NO